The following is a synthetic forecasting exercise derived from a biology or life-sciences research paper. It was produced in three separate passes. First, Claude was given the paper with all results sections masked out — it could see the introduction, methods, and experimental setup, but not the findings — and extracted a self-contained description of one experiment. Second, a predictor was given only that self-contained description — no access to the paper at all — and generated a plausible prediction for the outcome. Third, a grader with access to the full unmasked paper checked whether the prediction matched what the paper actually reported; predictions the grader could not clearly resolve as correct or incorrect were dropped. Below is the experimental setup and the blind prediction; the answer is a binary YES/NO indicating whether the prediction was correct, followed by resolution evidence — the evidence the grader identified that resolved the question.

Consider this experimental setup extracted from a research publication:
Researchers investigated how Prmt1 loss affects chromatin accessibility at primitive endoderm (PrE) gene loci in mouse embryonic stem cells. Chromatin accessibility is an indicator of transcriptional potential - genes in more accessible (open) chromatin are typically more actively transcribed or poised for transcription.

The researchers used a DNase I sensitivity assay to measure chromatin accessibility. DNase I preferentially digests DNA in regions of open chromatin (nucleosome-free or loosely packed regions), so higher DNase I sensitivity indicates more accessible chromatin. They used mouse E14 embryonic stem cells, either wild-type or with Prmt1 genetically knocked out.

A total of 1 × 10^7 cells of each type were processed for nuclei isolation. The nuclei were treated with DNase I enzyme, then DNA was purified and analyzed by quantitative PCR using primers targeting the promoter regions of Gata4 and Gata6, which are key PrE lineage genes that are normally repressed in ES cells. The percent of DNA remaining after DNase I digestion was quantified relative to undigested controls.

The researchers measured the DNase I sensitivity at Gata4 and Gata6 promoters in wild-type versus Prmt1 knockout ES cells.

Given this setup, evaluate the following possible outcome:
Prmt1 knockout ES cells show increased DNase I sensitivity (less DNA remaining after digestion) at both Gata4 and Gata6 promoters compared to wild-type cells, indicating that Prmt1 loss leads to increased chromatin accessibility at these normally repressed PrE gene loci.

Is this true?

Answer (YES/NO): YES